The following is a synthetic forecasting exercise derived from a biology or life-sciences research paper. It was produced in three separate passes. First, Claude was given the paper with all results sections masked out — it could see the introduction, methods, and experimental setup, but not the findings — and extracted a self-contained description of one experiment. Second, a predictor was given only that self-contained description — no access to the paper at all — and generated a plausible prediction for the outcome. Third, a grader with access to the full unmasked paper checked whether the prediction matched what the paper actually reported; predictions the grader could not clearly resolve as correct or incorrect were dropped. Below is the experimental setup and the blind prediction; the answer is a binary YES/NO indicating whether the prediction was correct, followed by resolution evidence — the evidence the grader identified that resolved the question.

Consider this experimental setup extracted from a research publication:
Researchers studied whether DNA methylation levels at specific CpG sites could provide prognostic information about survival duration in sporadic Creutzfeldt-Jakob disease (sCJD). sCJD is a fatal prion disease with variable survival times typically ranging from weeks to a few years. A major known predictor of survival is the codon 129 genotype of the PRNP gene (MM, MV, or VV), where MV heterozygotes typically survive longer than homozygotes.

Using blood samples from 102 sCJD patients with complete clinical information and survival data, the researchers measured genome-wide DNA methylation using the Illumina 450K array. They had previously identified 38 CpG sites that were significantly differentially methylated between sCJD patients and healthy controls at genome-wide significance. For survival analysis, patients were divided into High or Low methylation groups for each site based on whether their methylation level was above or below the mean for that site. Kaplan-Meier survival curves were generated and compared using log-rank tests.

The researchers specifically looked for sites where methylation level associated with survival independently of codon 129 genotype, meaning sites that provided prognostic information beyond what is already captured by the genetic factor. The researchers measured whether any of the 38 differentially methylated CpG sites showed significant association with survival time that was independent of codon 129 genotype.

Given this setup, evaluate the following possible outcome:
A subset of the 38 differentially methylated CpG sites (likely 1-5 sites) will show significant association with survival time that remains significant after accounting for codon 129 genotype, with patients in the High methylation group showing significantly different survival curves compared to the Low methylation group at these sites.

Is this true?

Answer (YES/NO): YES